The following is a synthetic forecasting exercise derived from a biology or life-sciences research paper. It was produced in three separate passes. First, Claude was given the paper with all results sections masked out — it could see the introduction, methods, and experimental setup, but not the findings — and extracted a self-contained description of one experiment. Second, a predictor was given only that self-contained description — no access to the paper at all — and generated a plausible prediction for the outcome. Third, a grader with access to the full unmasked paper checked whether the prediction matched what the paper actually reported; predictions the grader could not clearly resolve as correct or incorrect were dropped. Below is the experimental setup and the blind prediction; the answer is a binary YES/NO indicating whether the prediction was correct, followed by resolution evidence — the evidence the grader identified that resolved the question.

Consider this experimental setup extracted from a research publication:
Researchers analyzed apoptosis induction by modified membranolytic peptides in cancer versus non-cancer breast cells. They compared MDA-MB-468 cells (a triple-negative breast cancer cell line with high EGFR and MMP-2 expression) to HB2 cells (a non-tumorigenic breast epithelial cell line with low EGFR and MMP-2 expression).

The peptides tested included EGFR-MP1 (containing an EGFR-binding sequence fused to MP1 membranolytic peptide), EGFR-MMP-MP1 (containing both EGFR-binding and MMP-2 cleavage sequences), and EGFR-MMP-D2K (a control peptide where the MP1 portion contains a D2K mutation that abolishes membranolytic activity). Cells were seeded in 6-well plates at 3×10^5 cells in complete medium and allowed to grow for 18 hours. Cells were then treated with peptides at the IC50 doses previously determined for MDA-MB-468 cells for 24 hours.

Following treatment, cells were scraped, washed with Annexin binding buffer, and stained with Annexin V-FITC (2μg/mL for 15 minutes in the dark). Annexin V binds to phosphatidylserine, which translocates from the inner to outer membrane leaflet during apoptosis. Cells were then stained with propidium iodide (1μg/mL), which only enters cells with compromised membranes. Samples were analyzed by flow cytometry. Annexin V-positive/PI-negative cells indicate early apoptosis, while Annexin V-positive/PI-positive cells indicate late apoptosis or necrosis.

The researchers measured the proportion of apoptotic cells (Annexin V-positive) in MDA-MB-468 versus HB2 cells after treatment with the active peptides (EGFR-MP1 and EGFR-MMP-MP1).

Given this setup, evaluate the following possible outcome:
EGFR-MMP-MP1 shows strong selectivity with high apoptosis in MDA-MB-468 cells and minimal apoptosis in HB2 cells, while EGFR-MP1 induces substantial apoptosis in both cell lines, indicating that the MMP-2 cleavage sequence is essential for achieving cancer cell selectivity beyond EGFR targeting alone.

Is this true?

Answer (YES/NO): NO